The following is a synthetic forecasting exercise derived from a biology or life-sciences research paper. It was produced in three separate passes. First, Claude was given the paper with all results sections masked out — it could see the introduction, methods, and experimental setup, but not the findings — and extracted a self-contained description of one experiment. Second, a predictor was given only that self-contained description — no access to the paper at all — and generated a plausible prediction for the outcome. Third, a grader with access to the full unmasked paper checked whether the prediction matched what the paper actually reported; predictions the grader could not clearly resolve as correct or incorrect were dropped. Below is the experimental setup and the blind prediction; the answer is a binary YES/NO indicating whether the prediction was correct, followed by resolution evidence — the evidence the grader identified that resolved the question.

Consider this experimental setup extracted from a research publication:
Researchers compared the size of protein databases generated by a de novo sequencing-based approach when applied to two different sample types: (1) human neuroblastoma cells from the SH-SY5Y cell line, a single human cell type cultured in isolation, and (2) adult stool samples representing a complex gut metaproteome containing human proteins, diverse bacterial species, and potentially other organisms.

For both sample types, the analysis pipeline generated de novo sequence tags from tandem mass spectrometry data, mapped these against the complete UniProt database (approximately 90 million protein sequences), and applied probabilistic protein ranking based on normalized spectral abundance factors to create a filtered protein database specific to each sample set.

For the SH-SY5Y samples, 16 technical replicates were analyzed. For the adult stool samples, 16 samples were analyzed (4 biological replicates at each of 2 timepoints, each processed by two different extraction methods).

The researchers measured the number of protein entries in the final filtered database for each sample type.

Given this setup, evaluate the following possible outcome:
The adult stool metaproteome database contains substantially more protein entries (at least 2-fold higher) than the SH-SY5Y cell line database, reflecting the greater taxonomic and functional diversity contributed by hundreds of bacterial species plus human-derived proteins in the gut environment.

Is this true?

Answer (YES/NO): NO